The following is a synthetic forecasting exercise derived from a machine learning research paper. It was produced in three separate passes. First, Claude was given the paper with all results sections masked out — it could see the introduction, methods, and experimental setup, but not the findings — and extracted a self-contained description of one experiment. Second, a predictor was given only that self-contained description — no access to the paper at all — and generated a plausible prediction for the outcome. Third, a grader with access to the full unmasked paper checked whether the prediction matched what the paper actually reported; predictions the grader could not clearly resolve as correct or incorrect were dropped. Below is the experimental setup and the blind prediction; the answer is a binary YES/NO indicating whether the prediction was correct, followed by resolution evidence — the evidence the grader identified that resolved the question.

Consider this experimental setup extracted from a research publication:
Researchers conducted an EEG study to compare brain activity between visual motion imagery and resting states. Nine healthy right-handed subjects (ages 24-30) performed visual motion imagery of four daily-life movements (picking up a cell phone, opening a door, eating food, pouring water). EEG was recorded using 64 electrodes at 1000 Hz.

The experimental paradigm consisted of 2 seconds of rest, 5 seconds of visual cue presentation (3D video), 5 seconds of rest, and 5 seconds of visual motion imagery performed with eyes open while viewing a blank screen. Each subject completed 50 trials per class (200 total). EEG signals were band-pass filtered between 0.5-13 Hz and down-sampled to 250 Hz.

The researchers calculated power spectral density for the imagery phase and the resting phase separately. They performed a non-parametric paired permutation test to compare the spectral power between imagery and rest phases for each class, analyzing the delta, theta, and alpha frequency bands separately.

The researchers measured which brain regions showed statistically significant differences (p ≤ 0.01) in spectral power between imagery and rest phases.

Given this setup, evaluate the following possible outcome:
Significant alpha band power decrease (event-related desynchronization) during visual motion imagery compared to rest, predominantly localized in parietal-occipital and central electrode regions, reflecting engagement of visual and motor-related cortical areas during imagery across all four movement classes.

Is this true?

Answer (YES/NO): NO